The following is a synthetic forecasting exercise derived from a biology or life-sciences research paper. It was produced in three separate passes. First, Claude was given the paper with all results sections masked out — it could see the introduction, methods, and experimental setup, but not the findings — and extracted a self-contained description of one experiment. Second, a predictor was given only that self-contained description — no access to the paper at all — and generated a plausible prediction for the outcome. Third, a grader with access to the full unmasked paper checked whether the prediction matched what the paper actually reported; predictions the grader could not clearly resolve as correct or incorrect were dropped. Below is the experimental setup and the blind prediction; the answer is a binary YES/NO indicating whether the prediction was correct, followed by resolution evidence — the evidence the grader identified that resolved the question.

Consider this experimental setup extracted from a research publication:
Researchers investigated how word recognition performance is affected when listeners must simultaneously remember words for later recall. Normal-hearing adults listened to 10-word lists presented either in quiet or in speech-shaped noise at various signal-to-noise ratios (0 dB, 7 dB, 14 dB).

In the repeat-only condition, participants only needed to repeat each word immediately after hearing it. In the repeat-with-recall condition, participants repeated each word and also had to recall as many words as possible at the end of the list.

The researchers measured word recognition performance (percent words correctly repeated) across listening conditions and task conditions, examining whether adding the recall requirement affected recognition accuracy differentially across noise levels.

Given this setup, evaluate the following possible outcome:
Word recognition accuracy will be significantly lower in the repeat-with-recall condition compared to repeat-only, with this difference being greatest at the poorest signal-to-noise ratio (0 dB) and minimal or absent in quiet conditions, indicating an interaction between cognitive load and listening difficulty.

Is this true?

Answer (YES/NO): NO